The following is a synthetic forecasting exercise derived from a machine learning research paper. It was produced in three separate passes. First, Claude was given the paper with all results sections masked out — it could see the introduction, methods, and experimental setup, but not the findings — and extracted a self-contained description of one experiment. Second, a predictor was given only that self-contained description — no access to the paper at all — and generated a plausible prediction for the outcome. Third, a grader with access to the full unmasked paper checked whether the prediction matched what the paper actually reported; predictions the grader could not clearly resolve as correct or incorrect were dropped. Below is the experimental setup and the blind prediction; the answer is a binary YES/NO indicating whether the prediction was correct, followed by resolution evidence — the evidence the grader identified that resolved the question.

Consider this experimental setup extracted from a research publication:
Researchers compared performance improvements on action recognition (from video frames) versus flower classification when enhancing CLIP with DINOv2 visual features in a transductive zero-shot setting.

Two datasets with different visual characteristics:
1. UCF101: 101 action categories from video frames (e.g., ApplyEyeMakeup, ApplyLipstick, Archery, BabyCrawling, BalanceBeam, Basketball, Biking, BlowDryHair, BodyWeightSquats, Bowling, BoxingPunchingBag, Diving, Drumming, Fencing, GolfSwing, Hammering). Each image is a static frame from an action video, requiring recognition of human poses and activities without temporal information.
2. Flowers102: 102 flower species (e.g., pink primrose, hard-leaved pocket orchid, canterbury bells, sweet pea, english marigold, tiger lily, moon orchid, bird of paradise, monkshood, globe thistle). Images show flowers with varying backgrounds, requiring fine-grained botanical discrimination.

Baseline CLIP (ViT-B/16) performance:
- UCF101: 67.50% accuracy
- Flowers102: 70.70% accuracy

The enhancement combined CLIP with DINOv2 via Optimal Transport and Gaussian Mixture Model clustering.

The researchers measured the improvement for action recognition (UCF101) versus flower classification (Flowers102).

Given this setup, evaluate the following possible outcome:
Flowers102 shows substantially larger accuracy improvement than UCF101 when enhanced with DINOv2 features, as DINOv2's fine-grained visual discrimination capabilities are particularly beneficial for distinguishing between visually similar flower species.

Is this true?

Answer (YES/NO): YES